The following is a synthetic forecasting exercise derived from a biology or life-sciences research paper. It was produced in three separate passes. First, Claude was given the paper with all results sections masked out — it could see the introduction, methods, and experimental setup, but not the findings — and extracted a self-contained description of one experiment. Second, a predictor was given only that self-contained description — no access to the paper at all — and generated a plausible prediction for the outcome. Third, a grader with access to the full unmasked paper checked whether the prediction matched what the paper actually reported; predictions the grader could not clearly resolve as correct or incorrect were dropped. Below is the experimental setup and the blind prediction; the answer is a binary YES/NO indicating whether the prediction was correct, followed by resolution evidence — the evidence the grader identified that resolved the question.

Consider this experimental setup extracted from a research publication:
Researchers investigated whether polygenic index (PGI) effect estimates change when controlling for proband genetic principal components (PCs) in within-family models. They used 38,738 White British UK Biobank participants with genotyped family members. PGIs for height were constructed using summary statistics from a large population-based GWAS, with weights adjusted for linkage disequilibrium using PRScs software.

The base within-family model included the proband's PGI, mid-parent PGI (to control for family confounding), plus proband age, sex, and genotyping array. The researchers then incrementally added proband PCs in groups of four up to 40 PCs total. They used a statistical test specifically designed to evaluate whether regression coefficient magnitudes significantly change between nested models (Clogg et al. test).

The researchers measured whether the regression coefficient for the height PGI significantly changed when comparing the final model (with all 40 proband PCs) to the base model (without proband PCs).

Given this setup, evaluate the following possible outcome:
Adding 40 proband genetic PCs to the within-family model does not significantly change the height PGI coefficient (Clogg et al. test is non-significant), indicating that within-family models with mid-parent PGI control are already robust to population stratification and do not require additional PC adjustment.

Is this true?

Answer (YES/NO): YES